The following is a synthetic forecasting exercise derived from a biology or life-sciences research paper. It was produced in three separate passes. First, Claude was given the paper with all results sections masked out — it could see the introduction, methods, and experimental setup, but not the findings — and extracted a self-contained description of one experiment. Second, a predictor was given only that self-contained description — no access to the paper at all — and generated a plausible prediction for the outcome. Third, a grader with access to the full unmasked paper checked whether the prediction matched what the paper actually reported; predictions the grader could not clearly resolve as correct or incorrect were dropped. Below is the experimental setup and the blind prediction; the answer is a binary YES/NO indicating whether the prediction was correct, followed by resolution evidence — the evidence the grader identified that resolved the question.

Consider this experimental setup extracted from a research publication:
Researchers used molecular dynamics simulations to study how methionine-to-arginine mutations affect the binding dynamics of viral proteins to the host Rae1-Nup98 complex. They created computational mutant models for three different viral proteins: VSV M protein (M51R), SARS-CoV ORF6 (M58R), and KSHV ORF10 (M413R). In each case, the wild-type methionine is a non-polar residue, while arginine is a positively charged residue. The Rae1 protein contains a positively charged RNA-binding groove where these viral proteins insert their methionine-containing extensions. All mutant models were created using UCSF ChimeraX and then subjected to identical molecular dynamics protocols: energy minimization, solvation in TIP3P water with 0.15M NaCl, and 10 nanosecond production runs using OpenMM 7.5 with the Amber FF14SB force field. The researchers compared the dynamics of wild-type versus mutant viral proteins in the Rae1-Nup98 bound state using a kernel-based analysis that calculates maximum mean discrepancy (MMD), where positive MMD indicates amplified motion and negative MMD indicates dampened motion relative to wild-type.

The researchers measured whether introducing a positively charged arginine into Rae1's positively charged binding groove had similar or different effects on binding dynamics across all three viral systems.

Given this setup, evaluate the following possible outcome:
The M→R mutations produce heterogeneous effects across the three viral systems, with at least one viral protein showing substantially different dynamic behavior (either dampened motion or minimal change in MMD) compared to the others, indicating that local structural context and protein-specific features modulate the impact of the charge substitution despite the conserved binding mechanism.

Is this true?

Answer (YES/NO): YES